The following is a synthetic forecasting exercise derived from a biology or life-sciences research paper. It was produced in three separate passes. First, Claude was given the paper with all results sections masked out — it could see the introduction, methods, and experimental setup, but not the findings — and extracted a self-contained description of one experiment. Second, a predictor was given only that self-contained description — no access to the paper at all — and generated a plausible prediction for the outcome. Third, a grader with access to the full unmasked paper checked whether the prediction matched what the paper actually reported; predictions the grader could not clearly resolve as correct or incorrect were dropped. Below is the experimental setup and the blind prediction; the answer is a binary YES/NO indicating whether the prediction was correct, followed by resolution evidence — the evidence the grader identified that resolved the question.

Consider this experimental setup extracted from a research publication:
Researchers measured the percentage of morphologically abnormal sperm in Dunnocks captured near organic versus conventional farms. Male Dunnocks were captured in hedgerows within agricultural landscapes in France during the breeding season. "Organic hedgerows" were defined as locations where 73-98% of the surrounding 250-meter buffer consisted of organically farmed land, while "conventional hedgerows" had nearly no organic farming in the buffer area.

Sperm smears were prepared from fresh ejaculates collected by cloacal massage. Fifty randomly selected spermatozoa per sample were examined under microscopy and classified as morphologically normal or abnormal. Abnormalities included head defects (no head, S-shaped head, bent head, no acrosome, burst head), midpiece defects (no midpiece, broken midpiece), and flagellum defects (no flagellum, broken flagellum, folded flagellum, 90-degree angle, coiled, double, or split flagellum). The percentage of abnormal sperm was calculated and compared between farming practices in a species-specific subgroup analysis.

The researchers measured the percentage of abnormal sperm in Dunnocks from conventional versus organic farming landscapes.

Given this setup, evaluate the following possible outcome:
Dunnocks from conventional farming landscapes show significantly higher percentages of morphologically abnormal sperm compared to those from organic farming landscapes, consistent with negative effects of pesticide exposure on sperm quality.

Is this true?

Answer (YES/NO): NO